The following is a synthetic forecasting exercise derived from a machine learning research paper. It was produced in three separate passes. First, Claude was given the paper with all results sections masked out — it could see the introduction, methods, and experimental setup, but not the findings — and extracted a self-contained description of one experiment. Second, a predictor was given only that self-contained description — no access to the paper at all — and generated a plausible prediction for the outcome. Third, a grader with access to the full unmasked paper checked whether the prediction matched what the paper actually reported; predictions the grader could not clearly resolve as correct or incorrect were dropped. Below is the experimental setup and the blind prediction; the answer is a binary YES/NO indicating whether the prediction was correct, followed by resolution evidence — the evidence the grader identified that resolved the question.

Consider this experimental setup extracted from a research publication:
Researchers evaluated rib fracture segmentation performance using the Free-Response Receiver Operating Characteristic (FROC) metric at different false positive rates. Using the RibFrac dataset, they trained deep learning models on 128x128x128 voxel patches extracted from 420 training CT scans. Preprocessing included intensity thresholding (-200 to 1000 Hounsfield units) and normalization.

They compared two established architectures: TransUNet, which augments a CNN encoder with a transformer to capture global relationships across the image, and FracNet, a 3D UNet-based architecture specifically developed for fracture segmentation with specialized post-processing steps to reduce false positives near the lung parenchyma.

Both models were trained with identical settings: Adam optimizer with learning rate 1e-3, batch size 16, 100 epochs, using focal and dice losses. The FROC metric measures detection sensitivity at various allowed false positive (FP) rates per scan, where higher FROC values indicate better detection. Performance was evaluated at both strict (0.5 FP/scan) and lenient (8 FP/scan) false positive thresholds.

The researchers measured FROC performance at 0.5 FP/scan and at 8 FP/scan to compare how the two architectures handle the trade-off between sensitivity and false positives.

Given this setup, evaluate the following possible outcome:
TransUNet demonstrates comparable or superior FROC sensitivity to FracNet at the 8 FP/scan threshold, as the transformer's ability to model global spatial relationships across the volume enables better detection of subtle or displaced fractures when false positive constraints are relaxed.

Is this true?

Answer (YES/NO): YES